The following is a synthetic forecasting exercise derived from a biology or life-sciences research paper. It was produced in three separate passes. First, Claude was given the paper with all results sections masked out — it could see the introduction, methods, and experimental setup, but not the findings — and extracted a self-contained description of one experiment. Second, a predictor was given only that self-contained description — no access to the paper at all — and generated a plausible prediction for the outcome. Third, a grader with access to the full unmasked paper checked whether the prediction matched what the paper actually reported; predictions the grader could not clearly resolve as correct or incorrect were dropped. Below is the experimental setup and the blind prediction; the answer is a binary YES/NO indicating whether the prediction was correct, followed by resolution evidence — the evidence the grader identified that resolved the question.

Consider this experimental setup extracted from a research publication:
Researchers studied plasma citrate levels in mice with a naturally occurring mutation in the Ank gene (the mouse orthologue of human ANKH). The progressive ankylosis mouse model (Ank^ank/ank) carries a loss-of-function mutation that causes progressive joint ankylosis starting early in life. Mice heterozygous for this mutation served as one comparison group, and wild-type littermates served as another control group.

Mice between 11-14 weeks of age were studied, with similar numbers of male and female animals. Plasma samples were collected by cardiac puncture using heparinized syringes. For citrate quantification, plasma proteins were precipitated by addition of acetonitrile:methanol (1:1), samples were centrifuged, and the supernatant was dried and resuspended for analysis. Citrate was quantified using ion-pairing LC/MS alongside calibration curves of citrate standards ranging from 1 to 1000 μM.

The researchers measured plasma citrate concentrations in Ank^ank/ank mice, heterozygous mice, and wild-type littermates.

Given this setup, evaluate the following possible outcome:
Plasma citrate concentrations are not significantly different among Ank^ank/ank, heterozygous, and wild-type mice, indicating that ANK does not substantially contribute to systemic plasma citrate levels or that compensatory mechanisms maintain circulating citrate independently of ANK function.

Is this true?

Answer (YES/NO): NO